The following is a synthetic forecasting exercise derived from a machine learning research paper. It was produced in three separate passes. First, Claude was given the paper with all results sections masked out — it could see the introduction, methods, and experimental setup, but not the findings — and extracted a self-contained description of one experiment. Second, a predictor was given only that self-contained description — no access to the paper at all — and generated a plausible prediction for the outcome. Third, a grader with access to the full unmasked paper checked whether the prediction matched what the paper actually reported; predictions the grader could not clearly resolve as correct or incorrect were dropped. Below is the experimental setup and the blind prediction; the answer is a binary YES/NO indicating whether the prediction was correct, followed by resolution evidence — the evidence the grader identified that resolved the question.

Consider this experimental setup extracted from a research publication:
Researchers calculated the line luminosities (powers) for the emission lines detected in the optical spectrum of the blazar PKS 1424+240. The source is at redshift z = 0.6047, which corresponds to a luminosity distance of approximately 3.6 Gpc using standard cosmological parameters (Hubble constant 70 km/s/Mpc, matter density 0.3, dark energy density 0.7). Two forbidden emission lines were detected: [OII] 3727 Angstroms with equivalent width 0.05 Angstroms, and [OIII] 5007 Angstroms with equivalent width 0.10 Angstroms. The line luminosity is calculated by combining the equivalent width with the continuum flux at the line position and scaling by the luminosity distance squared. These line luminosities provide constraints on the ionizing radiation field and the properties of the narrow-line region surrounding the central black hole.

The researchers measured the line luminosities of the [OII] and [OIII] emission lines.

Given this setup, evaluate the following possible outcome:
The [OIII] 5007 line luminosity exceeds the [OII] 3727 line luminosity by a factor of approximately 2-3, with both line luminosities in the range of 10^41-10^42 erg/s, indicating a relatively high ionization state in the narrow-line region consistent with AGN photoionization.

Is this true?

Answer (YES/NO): YES